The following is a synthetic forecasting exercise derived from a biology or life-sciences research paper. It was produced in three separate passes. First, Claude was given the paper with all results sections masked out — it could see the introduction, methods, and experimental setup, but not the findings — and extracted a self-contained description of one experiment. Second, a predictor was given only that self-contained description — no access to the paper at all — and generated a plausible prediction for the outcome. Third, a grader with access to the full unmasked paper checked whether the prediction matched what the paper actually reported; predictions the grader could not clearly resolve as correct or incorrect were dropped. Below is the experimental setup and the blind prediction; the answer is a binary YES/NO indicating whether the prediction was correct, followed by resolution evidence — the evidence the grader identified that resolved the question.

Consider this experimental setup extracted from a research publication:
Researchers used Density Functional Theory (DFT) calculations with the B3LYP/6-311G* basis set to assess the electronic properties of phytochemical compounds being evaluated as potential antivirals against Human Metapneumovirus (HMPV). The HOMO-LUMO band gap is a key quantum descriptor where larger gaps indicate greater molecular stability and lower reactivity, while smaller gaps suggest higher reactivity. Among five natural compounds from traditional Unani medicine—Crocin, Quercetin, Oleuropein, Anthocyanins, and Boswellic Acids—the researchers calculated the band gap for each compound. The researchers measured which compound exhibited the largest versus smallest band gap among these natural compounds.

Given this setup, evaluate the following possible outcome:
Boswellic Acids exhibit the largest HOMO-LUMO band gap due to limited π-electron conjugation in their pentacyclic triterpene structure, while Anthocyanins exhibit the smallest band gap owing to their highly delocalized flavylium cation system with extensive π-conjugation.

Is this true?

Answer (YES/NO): NO